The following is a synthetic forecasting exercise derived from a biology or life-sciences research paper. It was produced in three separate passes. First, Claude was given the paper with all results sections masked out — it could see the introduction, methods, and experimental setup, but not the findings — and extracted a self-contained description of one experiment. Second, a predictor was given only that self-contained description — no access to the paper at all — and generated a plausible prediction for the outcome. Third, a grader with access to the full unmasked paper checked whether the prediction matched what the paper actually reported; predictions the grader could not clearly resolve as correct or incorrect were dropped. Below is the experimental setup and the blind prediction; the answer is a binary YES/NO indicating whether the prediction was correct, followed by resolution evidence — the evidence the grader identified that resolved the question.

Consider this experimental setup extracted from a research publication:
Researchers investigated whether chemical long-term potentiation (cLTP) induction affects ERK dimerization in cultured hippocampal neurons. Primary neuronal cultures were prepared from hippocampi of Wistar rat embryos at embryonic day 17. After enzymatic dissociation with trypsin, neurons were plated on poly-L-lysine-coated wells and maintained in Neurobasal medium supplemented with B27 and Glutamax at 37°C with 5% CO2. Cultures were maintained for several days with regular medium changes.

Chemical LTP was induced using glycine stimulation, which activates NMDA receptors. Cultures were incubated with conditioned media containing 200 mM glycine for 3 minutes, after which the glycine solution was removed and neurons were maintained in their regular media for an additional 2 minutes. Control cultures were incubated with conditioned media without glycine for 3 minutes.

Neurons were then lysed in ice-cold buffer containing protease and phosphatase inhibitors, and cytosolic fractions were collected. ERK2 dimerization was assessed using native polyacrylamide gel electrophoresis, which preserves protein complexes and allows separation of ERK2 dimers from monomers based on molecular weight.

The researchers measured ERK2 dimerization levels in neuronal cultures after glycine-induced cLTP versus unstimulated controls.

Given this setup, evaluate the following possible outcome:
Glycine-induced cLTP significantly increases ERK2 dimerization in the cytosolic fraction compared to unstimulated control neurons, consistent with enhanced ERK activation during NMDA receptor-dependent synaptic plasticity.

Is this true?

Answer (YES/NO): YES